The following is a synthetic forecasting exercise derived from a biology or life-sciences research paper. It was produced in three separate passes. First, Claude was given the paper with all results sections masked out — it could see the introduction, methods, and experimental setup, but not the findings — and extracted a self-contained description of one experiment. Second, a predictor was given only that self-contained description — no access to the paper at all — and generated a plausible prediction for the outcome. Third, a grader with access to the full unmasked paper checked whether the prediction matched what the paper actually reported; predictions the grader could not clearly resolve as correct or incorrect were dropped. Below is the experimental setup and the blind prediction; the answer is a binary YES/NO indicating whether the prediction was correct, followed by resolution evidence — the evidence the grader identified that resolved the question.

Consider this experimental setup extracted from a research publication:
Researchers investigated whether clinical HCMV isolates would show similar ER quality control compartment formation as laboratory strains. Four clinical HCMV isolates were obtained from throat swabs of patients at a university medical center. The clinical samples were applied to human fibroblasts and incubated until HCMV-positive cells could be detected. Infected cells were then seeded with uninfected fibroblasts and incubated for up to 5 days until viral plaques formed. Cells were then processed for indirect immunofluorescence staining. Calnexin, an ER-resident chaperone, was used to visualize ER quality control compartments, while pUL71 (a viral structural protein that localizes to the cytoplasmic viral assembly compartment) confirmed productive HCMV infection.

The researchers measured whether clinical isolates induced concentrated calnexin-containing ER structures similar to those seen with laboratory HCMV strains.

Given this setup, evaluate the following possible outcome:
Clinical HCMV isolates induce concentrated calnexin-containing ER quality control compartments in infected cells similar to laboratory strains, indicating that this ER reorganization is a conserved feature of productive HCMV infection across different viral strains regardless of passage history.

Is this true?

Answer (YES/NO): YES